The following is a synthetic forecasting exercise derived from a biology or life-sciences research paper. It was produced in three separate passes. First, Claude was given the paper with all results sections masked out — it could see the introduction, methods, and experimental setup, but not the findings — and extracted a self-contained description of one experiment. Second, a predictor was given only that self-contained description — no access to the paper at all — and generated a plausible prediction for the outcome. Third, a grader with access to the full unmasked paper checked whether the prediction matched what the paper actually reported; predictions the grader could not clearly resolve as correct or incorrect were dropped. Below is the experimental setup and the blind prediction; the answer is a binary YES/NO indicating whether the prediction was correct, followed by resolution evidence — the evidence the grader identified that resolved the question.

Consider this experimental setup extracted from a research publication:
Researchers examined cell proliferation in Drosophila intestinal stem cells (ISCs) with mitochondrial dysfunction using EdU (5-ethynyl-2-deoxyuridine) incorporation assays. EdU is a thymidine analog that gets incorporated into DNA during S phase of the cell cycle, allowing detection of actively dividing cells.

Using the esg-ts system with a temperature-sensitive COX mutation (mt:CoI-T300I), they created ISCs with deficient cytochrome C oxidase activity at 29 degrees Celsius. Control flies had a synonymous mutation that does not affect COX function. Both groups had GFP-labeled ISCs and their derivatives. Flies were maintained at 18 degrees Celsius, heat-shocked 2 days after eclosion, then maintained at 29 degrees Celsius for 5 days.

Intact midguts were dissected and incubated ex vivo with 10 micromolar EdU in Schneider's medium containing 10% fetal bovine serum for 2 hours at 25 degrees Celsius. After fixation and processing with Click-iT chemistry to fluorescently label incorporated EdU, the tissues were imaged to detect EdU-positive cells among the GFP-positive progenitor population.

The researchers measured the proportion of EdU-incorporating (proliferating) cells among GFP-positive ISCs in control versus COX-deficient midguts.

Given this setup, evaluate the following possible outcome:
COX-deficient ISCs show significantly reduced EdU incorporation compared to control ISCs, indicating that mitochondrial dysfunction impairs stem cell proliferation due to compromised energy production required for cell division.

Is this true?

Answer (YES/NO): NO